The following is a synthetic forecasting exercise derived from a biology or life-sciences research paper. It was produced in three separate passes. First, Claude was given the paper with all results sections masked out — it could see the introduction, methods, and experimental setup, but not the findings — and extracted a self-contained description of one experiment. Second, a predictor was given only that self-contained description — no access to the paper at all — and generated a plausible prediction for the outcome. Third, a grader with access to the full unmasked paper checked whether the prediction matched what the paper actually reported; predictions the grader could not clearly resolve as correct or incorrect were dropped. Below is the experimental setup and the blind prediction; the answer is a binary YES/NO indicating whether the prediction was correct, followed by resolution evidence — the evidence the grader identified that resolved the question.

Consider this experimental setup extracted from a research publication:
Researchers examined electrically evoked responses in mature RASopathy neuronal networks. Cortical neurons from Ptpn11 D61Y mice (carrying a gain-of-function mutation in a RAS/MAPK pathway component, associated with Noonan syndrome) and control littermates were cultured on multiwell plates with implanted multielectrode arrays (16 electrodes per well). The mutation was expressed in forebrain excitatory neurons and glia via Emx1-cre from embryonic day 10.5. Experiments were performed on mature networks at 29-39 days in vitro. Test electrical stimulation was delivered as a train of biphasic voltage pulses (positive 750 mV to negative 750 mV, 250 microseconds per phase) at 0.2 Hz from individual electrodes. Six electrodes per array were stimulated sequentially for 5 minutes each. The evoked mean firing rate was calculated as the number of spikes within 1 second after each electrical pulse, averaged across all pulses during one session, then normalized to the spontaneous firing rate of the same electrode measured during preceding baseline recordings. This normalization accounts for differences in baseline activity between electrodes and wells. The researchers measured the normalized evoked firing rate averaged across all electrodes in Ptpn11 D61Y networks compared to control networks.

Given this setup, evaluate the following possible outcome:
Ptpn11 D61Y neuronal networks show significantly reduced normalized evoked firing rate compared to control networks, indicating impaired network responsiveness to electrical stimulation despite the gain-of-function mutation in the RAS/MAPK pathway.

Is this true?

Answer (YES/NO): YES